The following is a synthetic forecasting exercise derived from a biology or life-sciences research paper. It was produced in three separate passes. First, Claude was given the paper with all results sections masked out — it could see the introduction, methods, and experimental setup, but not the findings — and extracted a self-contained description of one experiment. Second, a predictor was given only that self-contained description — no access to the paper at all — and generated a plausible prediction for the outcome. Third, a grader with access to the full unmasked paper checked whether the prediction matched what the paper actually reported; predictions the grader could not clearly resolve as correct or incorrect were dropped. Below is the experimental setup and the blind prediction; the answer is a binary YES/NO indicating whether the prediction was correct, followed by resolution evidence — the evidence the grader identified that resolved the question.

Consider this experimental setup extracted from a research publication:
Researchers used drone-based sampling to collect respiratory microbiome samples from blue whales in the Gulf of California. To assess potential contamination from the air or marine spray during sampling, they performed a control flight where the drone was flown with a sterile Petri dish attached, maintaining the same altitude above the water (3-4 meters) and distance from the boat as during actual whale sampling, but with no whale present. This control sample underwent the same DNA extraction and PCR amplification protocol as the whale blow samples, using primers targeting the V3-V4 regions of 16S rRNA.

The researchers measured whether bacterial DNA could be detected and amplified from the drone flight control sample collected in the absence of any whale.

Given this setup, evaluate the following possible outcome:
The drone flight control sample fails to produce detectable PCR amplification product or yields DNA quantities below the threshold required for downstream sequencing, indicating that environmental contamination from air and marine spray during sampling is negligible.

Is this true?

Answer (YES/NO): YES